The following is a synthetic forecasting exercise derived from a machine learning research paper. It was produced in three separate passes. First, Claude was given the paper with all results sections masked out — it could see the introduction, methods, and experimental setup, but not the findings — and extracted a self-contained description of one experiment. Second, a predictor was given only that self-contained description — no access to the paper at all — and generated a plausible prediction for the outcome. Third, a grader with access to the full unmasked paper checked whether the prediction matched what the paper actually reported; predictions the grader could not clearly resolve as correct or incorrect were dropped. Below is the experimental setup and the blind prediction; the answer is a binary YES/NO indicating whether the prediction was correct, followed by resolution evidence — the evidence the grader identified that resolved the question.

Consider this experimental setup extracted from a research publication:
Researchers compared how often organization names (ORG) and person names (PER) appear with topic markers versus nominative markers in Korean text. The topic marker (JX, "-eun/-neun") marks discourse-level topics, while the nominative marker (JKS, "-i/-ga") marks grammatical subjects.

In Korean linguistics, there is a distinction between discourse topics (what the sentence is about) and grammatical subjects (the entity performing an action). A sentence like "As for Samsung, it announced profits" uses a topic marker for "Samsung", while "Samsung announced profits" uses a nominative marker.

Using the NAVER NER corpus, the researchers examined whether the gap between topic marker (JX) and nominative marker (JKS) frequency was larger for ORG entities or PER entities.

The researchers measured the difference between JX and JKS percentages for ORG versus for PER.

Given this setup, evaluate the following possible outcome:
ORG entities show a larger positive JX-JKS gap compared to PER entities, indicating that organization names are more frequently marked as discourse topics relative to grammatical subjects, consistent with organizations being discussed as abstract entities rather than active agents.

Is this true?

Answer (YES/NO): NO